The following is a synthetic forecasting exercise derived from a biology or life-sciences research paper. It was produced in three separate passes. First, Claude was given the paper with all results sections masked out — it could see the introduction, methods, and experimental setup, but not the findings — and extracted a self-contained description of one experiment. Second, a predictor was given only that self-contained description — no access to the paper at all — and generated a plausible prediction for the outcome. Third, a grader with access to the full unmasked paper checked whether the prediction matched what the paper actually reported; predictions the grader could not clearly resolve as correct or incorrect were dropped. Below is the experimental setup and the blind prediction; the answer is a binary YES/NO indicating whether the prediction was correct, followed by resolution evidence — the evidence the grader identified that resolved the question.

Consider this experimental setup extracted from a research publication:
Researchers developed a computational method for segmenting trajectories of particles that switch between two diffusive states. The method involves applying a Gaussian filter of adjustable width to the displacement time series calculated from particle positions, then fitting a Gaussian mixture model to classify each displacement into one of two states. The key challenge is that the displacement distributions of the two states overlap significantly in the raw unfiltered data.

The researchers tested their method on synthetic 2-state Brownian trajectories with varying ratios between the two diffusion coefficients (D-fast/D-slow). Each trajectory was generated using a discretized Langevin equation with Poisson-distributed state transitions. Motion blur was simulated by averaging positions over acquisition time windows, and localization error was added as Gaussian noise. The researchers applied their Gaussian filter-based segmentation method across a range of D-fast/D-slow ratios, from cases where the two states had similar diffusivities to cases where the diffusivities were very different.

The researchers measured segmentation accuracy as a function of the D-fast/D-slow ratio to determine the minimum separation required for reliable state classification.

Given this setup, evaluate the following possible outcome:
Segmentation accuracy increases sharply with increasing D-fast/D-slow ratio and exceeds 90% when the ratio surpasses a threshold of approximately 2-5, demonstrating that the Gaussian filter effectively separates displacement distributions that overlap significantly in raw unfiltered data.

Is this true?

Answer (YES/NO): NO